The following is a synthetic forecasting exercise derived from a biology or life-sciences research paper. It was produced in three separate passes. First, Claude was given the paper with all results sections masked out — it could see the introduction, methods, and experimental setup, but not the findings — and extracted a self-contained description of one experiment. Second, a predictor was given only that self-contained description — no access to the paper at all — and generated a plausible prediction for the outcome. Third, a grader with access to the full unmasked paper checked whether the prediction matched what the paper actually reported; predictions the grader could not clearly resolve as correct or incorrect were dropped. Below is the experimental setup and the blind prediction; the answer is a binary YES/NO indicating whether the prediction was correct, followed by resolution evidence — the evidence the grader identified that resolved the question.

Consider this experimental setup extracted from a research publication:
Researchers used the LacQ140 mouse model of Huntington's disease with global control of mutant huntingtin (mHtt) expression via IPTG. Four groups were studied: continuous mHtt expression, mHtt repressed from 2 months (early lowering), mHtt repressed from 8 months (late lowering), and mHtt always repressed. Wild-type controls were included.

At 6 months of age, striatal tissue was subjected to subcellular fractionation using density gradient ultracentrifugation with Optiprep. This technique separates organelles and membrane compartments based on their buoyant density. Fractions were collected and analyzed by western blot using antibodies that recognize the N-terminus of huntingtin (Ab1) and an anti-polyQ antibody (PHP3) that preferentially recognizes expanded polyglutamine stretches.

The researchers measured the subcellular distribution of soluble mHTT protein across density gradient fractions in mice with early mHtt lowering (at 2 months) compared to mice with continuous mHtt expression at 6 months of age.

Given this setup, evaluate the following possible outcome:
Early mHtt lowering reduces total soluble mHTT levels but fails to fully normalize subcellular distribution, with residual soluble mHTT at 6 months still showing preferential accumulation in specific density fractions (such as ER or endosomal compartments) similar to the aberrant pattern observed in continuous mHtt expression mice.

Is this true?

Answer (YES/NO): NO